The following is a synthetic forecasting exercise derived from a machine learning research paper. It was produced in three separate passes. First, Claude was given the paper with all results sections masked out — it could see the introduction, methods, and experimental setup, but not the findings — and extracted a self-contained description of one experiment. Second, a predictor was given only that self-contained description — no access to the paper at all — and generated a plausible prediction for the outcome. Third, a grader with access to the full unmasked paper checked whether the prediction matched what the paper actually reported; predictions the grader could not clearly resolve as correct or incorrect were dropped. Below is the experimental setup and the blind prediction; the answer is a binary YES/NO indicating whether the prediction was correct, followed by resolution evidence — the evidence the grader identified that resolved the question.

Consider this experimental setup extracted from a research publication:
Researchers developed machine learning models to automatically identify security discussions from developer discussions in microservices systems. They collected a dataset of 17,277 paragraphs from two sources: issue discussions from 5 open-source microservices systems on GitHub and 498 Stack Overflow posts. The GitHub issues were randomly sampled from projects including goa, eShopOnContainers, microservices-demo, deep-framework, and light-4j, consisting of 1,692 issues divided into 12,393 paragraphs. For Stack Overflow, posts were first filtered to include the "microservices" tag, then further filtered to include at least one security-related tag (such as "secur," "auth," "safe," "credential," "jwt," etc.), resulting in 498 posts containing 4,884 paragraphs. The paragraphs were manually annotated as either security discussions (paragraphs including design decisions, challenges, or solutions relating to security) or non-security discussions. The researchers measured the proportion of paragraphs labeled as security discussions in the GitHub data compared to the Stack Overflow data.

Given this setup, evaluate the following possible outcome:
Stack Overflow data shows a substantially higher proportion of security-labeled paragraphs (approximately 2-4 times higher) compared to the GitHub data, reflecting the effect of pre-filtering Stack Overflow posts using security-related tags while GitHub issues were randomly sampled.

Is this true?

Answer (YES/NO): NO